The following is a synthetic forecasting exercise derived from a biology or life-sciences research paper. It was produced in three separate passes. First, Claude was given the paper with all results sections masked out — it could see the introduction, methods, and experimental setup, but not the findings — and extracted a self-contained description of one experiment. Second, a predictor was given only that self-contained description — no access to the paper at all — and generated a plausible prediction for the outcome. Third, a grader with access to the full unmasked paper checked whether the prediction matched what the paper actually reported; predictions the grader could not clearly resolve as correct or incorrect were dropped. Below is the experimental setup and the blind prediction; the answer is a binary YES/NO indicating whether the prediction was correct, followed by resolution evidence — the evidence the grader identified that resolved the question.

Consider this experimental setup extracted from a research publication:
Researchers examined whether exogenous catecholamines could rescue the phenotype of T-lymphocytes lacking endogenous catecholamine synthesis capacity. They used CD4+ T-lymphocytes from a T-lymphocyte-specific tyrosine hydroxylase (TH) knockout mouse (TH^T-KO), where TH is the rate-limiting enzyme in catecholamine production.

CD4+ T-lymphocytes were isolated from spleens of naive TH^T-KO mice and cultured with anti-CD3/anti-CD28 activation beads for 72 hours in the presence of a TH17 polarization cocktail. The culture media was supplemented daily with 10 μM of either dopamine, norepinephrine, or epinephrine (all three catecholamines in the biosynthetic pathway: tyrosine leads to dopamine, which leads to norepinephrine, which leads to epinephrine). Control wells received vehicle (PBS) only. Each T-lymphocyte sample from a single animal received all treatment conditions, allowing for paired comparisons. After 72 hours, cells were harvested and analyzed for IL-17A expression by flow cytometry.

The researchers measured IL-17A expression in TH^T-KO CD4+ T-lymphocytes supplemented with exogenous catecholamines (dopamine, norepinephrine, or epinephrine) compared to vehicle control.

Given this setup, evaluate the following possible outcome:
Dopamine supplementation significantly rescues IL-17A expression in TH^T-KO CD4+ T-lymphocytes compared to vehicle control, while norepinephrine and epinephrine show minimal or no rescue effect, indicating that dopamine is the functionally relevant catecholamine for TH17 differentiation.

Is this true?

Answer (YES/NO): NO